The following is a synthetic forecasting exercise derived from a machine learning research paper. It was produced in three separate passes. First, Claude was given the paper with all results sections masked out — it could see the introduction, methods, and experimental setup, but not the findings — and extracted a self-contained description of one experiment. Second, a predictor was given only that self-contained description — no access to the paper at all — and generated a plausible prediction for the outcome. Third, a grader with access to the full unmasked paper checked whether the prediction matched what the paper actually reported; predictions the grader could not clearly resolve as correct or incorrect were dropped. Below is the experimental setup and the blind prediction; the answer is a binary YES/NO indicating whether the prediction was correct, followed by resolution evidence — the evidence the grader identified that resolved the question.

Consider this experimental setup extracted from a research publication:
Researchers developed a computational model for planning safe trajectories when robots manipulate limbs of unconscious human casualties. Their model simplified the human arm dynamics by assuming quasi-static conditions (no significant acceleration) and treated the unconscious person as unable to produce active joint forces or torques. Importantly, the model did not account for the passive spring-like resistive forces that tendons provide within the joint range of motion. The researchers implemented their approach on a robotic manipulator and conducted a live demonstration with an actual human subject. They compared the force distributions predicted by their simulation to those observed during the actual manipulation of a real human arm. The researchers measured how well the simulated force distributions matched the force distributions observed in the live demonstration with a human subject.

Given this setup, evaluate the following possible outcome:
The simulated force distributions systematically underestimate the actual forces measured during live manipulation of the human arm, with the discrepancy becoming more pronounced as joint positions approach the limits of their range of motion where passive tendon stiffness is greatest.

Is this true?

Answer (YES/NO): NO